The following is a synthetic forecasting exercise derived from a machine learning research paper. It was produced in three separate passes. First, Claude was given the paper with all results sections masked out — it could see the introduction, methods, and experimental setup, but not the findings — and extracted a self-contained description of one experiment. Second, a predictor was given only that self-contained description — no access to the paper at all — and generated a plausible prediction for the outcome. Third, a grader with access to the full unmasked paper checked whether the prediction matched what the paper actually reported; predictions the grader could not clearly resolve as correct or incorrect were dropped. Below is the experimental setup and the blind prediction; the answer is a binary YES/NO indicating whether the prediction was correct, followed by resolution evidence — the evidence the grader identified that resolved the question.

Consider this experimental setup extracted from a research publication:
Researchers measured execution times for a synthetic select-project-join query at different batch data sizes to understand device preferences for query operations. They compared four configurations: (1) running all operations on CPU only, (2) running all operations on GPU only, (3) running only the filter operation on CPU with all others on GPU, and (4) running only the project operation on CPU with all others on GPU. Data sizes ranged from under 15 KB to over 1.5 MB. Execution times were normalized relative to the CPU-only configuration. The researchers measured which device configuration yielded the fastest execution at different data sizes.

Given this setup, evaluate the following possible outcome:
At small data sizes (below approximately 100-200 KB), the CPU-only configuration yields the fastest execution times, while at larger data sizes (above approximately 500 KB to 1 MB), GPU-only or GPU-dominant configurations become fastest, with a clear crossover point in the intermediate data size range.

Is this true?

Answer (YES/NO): NO